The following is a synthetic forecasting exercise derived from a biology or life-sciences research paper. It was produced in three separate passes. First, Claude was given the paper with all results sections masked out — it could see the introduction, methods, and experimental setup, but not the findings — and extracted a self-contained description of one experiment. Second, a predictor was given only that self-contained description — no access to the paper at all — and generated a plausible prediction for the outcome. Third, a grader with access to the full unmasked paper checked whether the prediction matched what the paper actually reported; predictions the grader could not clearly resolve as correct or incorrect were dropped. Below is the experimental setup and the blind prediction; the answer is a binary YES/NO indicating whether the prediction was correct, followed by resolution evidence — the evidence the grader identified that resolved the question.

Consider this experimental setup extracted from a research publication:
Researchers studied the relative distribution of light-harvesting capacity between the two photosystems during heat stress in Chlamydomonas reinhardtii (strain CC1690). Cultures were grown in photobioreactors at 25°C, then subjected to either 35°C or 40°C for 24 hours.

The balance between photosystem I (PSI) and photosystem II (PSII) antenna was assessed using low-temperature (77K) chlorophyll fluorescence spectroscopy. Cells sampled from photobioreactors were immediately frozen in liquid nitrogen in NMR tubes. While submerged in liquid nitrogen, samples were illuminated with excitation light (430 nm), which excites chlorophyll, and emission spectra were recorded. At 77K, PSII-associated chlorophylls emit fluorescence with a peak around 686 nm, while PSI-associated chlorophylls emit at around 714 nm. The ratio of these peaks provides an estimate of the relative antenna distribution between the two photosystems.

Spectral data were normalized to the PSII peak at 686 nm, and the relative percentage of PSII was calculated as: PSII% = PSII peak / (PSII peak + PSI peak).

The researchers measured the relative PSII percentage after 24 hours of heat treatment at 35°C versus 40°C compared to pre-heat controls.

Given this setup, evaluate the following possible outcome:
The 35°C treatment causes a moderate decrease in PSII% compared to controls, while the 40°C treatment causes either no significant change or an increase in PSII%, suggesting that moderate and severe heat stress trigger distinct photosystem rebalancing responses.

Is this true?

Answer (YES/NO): NO